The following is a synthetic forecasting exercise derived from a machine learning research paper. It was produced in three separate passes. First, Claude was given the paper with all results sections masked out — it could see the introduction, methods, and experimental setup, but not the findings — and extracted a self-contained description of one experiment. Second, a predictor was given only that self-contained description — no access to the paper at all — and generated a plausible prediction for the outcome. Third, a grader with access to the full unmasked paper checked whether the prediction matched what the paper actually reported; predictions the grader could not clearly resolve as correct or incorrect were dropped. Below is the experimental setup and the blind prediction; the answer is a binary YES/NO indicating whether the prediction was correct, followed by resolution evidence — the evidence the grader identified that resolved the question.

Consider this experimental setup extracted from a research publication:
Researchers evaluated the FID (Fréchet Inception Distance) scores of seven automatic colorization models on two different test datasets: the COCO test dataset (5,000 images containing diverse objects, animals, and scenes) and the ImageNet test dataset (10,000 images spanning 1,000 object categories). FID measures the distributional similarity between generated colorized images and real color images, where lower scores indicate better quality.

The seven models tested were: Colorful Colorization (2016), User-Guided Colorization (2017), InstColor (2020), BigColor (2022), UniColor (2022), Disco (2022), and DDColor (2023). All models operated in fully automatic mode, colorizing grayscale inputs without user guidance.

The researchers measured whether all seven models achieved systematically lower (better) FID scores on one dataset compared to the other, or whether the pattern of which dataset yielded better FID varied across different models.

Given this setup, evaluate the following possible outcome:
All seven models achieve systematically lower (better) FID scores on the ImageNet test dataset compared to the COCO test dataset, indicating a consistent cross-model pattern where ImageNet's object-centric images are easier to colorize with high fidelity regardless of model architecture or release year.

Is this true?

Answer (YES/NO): YES